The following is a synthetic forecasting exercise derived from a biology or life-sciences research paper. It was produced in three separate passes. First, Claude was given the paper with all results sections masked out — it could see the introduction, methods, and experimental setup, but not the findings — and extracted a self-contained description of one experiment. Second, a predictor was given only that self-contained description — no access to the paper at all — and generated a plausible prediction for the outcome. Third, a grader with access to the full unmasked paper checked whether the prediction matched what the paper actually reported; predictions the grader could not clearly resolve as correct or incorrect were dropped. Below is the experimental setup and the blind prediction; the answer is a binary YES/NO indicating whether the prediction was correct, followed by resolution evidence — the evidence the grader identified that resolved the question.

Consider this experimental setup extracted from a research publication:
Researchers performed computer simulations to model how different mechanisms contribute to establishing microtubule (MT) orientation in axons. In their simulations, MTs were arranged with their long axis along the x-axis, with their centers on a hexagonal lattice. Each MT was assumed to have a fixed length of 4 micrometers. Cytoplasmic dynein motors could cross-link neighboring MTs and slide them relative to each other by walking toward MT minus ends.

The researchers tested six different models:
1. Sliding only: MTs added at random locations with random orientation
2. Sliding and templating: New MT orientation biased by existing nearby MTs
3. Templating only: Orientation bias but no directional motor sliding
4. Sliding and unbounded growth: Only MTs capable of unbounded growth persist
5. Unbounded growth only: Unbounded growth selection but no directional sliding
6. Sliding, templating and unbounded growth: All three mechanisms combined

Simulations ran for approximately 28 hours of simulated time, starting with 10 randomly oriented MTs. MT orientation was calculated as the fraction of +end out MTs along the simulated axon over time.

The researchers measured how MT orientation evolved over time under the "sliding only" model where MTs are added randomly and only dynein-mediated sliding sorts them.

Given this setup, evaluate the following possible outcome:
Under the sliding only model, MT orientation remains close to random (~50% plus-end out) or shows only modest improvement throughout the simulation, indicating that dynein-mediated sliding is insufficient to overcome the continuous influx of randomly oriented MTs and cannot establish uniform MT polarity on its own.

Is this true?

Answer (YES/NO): YES